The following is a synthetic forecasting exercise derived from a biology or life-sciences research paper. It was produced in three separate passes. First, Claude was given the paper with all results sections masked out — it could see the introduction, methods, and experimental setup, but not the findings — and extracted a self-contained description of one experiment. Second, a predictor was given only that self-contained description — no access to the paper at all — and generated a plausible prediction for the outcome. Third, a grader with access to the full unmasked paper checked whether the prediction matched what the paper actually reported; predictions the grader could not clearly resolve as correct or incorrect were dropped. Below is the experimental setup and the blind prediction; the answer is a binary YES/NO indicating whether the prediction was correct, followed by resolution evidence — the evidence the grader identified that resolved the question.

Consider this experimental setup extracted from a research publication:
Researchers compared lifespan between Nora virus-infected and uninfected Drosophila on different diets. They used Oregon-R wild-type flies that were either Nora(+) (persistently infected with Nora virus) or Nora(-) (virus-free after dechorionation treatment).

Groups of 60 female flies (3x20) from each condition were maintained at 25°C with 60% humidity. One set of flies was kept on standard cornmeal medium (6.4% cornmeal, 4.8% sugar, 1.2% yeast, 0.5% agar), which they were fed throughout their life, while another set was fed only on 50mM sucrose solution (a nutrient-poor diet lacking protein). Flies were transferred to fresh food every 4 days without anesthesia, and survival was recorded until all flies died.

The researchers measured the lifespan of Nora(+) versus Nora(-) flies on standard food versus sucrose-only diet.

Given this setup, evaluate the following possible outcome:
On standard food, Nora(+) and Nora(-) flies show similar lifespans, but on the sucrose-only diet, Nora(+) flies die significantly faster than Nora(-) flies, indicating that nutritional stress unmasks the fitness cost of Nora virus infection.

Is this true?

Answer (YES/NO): NO